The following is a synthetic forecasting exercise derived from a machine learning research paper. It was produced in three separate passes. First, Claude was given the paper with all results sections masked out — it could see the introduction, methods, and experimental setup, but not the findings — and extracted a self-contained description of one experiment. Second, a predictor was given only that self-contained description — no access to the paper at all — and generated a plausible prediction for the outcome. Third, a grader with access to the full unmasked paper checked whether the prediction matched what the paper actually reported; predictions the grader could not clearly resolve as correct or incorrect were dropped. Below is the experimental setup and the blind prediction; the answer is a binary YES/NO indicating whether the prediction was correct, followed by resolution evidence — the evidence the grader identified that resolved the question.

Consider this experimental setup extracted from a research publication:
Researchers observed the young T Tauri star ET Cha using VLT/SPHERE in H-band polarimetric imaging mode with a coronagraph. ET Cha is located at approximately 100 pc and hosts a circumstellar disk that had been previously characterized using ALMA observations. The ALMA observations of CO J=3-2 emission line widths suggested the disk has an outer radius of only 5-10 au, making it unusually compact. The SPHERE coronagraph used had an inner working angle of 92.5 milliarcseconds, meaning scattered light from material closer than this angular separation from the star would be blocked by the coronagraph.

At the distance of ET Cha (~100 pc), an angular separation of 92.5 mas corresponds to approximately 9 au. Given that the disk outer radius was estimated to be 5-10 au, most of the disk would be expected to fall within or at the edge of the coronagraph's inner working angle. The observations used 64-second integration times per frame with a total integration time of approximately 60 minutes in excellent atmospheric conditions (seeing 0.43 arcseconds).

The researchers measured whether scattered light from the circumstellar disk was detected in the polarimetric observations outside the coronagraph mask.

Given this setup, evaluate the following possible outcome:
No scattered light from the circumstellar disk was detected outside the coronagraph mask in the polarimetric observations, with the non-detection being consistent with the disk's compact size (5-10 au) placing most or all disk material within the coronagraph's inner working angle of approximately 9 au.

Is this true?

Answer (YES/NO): YES